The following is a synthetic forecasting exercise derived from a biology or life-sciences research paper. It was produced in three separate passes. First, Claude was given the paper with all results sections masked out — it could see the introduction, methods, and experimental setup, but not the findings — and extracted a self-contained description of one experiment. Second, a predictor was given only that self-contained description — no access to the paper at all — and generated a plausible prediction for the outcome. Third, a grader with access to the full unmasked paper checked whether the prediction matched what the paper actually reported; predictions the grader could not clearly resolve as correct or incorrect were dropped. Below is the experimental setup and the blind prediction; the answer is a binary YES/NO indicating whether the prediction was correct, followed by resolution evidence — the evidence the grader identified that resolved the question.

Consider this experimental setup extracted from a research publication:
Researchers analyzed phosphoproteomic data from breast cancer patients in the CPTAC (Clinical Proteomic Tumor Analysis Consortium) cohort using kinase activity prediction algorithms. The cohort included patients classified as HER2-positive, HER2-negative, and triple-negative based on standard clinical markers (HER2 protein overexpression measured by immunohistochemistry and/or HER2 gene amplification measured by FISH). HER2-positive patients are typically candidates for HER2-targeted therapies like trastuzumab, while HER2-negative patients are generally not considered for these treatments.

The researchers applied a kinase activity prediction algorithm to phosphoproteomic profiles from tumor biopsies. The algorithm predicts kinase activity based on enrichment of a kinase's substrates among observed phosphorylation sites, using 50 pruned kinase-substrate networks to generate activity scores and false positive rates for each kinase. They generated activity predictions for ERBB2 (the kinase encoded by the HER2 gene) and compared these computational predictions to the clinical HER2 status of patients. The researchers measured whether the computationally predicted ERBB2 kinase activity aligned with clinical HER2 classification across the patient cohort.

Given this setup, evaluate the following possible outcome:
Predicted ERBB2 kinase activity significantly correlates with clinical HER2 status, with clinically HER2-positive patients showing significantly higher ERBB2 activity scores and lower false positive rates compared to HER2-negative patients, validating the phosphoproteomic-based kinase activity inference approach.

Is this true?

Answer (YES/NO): YES